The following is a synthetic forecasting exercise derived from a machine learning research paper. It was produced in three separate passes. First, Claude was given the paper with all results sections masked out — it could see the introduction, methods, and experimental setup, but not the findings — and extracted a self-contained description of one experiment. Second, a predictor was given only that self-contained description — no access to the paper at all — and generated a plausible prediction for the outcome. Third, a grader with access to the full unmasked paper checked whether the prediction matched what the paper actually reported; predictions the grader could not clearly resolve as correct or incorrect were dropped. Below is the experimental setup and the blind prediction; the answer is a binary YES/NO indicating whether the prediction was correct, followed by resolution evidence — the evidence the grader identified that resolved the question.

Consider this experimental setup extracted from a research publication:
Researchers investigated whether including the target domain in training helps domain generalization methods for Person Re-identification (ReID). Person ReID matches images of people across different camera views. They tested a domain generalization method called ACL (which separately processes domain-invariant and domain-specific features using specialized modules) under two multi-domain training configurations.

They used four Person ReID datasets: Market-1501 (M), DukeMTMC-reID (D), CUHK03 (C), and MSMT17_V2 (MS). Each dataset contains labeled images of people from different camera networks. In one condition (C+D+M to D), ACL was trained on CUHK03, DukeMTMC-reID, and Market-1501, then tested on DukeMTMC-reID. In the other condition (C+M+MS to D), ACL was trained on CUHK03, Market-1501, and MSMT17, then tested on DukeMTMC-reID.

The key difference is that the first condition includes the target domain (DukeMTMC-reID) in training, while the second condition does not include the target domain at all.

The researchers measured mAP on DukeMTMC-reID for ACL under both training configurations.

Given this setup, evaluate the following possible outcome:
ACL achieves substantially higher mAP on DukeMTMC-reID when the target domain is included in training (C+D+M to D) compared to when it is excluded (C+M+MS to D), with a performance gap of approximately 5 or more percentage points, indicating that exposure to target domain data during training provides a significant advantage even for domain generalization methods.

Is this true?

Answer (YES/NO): YES